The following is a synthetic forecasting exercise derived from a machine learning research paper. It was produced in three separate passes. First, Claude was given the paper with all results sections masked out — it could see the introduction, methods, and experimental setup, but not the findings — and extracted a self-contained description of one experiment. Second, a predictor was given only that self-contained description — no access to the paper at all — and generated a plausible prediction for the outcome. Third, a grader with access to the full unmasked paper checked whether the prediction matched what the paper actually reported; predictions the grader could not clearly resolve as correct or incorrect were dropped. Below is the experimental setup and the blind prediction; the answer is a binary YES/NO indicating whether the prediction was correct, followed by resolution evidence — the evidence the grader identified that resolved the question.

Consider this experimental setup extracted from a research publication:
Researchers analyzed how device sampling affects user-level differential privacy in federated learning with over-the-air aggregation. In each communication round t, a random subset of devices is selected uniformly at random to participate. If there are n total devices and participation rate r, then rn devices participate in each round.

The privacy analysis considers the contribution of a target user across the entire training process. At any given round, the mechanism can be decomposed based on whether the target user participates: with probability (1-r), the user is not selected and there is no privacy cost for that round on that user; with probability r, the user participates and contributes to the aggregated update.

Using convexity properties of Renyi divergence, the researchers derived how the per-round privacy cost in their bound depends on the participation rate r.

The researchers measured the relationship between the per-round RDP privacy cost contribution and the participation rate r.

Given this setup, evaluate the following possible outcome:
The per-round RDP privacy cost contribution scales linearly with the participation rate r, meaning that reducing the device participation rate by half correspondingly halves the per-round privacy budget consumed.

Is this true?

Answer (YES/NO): YES